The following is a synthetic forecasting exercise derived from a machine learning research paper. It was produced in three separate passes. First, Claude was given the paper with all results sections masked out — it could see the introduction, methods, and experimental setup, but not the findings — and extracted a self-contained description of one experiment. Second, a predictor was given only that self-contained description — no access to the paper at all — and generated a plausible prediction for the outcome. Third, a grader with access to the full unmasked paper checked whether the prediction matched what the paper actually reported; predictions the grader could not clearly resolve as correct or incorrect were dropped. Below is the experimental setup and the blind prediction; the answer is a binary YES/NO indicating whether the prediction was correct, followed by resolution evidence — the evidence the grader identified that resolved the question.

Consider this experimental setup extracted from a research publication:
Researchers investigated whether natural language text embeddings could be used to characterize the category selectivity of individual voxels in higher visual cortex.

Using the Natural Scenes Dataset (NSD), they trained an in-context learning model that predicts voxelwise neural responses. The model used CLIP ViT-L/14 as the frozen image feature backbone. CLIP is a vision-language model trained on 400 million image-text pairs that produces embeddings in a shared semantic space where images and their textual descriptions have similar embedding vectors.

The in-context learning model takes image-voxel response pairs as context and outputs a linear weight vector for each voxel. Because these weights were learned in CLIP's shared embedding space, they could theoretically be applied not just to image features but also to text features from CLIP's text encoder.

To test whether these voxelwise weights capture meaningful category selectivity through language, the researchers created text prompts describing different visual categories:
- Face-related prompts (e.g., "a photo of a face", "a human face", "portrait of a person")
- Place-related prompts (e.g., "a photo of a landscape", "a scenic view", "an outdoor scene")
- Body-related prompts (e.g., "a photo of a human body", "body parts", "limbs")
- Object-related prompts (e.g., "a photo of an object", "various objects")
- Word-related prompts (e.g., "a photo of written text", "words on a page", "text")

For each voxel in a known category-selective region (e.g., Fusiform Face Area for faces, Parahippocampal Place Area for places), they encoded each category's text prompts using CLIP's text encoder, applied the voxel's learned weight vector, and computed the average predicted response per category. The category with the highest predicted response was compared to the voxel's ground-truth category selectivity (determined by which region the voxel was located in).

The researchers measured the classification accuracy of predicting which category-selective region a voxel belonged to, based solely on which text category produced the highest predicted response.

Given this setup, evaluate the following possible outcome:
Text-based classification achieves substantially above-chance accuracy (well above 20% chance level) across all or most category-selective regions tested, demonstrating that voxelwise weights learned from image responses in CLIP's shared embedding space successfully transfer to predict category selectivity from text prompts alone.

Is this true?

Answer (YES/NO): YES